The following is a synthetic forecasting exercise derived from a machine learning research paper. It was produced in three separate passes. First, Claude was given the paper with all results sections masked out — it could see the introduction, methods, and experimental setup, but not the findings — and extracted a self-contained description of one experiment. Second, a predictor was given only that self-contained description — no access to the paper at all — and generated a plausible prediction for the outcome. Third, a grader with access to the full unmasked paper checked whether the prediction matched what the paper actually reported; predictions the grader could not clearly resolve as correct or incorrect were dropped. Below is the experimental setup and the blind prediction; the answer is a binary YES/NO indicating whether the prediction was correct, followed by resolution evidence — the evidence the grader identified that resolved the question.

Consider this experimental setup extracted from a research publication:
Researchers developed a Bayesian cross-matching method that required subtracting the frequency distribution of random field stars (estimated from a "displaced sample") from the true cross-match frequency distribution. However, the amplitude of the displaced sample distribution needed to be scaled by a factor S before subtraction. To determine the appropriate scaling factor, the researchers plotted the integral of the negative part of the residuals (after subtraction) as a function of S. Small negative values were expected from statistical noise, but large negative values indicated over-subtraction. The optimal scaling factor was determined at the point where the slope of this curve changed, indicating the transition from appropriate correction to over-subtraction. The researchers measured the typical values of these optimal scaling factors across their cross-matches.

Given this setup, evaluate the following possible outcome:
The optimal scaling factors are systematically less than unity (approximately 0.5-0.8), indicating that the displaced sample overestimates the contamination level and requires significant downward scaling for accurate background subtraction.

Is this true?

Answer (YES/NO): NO